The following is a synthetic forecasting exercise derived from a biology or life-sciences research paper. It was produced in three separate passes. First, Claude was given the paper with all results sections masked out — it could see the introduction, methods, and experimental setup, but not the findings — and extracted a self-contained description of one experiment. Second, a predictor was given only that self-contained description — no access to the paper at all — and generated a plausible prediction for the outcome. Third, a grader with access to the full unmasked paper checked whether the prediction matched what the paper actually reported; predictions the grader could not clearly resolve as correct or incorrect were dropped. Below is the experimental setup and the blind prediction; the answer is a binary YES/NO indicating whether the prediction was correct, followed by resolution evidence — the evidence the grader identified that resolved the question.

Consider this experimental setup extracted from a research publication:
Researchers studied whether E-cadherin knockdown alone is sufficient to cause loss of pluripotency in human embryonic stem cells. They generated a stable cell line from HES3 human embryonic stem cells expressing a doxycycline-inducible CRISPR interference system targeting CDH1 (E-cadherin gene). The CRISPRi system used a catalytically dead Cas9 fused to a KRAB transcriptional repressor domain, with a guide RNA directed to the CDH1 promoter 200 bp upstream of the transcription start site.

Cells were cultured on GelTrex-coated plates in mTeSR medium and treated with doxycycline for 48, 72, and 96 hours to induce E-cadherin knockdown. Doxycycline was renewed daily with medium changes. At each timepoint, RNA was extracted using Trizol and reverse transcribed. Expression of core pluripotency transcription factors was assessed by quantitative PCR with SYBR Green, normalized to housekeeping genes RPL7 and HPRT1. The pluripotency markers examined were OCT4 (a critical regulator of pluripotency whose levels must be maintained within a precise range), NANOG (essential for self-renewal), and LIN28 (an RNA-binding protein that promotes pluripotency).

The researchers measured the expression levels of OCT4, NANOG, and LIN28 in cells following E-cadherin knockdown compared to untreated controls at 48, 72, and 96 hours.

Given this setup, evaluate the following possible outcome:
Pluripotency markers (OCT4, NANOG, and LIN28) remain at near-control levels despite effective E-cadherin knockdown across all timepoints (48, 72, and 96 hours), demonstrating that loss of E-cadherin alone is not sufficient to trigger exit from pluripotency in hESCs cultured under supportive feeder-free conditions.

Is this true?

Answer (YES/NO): NO